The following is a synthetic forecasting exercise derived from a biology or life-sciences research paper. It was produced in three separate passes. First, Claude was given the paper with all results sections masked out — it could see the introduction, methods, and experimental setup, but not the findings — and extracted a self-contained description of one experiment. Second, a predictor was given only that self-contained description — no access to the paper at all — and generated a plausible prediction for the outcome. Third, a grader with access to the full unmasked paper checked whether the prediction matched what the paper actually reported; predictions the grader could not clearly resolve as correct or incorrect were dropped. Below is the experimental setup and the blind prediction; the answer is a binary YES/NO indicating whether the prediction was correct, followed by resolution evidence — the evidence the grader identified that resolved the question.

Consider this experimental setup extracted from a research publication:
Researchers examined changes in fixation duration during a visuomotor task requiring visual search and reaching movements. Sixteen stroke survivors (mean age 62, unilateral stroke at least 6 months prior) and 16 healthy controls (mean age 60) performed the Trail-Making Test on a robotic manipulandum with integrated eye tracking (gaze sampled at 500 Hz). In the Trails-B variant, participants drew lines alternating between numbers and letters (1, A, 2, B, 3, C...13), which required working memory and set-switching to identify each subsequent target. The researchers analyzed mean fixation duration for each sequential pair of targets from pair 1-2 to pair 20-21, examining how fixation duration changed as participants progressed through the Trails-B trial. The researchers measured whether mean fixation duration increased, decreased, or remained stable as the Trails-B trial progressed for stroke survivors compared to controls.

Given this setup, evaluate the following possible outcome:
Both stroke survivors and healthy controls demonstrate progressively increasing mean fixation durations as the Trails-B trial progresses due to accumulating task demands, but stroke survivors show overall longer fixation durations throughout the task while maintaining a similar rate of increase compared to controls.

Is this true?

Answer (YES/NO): NO